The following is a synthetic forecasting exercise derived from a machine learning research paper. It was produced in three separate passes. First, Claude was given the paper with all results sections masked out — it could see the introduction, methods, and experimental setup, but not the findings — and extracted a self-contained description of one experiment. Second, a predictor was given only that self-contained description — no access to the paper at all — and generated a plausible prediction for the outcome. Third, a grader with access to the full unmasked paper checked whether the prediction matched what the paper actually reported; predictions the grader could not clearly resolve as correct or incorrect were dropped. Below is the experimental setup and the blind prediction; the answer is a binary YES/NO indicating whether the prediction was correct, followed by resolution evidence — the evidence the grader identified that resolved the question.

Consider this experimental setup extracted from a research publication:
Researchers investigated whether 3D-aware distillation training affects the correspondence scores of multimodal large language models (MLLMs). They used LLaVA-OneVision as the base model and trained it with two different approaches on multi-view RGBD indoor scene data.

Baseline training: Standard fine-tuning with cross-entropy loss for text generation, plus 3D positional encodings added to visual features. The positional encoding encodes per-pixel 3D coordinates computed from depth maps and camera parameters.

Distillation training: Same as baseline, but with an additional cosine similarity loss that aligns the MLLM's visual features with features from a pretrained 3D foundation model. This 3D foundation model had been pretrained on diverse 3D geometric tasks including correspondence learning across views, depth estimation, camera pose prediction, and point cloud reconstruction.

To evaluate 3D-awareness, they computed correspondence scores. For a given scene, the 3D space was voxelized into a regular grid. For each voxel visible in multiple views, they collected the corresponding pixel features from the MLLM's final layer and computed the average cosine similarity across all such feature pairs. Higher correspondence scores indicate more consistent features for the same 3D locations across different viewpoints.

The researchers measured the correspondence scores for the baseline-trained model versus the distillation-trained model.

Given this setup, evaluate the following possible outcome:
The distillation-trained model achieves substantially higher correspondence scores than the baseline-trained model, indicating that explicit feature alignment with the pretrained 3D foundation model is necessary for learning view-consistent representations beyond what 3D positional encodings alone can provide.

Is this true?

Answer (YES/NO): YES